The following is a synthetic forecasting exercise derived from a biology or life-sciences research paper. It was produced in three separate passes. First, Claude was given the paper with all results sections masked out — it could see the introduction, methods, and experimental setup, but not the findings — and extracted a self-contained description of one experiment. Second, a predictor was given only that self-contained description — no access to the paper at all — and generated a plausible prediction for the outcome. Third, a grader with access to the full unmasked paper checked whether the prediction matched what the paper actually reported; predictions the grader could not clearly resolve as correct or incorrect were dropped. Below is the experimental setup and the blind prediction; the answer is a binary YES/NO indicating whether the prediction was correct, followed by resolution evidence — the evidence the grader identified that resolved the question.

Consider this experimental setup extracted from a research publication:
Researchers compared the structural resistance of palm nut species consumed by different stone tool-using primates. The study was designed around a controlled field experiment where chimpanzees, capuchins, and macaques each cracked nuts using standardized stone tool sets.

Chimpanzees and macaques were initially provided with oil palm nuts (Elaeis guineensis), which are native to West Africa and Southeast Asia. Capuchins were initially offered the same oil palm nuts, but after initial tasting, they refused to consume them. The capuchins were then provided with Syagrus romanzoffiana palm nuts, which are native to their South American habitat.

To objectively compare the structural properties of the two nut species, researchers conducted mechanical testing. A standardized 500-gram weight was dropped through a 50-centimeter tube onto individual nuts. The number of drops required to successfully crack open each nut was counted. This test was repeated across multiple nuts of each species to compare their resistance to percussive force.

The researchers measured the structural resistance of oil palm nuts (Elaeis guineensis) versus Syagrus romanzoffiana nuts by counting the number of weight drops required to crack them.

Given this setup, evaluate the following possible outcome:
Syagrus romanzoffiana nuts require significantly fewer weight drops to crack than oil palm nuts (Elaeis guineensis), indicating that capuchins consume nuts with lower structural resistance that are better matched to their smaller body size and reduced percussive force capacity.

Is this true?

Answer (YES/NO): NO